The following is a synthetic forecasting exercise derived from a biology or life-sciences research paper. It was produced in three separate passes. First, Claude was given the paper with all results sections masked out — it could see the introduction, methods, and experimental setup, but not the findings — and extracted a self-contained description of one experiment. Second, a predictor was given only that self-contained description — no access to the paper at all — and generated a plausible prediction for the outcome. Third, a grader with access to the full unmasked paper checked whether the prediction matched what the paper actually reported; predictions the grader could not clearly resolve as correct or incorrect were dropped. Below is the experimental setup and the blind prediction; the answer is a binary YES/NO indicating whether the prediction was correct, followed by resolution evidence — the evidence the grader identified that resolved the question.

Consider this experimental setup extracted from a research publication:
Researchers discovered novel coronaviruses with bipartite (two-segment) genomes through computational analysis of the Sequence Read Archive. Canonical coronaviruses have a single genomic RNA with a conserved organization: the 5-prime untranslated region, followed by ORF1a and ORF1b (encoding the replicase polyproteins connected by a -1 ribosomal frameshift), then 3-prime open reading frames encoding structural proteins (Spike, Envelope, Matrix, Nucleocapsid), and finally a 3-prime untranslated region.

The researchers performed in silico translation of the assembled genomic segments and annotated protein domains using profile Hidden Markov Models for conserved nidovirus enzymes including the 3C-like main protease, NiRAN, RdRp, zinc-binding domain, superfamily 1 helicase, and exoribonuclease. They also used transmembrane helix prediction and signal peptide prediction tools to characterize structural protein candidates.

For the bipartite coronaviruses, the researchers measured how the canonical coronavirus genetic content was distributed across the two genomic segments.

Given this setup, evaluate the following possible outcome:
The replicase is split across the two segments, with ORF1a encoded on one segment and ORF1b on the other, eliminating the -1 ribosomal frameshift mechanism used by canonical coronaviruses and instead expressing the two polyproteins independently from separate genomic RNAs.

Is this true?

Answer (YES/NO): NO